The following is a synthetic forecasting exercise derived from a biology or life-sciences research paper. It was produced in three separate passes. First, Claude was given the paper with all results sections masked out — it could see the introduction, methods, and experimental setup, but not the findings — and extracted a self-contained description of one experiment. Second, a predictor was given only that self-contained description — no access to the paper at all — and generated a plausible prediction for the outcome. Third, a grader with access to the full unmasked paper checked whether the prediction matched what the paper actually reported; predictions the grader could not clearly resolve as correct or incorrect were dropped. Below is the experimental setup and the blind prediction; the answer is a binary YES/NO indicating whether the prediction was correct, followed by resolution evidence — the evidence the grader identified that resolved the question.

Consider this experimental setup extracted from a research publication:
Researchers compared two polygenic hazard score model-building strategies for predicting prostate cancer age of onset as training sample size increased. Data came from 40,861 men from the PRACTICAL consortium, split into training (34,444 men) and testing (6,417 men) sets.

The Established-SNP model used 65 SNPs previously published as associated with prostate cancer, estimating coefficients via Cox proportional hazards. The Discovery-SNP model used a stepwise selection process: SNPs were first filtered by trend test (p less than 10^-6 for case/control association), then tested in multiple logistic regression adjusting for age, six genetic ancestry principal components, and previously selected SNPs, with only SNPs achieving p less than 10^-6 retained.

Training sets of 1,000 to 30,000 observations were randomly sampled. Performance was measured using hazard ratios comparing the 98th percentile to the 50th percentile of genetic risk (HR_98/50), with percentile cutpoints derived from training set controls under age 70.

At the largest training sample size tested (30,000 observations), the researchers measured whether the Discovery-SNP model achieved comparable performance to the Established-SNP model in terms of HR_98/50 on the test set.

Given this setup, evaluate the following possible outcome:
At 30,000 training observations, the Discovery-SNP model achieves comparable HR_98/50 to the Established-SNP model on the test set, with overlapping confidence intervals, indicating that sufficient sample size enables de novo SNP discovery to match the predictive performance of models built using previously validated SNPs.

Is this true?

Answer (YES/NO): NO